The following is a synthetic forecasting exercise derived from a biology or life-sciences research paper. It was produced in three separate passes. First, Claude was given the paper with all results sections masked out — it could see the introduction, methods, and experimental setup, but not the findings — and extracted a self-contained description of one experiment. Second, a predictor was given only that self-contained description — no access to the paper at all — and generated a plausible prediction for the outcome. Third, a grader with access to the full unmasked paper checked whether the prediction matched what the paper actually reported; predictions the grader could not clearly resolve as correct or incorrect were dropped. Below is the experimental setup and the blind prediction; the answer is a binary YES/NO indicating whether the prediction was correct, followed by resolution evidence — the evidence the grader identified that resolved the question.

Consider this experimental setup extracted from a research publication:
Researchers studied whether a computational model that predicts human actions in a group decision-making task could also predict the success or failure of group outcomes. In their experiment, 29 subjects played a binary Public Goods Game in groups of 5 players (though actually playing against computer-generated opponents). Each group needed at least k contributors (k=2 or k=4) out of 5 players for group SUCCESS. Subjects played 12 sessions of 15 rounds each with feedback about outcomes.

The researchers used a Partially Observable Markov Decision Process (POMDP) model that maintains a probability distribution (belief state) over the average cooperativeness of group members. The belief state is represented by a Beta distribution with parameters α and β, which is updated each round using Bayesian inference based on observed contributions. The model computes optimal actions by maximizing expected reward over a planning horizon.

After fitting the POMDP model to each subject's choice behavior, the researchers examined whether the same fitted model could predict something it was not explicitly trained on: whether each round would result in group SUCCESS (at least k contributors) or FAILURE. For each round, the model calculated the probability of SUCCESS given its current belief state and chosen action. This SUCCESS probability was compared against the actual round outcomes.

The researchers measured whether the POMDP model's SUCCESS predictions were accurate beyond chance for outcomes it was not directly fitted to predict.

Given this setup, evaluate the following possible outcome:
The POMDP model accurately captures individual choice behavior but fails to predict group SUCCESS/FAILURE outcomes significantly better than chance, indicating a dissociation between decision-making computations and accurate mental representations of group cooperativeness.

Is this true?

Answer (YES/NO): NO